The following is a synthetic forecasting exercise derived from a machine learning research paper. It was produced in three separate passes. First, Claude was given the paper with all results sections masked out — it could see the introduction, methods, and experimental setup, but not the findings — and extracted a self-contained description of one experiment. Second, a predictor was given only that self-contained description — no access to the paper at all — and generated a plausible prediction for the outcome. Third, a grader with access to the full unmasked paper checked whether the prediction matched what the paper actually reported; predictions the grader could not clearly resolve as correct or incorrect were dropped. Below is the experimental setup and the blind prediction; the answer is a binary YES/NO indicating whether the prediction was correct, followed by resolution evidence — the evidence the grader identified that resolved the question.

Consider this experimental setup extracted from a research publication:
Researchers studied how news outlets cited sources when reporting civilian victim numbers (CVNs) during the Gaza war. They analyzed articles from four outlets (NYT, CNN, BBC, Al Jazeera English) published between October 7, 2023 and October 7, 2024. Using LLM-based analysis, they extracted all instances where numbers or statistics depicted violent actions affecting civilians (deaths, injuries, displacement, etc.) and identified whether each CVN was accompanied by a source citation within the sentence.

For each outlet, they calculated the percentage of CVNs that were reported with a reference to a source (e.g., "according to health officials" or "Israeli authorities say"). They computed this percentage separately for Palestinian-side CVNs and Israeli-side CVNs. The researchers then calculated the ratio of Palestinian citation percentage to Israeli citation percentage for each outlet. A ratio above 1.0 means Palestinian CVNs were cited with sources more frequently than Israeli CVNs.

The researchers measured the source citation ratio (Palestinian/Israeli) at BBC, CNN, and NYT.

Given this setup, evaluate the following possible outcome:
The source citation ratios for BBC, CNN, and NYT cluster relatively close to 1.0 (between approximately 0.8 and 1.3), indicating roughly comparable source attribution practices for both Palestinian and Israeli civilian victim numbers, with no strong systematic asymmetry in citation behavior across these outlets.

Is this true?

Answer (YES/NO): NO